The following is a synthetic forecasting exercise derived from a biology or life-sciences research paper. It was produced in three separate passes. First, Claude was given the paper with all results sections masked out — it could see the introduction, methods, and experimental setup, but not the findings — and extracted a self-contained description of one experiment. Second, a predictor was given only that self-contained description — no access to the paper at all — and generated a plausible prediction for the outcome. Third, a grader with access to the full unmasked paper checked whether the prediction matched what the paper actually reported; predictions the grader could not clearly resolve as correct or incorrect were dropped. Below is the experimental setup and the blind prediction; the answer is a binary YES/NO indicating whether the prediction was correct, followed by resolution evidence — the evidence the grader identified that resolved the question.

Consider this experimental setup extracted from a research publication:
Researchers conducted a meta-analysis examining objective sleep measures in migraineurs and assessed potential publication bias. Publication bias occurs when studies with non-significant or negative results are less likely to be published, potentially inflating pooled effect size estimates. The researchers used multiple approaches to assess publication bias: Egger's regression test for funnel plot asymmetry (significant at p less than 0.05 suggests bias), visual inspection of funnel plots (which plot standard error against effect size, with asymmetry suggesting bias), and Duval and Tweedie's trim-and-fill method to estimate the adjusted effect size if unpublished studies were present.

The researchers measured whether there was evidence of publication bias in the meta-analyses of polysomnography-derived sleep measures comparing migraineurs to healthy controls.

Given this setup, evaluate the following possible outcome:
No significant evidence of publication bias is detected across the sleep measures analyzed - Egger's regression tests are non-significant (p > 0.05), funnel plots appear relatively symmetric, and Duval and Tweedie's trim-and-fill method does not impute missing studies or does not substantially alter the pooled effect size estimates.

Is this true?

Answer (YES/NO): YES